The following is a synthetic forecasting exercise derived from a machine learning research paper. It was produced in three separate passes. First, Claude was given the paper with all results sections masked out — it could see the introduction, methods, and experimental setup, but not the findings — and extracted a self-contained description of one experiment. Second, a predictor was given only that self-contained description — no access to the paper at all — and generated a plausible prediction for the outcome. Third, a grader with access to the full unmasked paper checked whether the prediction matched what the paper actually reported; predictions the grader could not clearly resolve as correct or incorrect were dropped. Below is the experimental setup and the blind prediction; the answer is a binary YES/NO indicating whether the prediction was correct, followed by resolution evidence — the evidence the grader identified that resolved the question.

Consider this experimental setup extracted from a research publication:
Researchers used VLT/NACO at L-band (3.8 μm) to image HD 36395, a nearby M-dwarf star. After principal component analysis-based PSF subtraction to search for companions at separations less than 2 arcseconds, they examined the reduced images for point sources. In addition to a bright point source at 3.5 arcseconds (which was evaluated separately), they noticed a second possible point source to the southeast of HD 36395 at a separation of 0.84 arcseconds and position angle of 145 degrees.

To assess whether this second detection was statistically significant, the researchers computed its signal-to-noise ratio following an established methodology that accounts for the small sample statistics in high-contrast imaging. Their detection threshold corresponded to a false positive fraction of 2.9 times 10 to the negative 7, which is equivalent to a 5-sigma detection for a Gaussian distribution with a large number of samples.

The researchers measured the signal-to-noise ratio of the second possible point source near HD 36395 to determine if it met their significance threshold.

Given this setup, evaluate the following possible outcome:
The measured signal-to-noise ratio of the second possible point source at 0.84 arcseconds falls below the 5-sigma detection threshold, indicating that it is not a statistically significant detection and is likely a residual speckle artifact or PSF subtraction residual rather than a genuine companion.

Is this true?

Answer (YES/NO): YES